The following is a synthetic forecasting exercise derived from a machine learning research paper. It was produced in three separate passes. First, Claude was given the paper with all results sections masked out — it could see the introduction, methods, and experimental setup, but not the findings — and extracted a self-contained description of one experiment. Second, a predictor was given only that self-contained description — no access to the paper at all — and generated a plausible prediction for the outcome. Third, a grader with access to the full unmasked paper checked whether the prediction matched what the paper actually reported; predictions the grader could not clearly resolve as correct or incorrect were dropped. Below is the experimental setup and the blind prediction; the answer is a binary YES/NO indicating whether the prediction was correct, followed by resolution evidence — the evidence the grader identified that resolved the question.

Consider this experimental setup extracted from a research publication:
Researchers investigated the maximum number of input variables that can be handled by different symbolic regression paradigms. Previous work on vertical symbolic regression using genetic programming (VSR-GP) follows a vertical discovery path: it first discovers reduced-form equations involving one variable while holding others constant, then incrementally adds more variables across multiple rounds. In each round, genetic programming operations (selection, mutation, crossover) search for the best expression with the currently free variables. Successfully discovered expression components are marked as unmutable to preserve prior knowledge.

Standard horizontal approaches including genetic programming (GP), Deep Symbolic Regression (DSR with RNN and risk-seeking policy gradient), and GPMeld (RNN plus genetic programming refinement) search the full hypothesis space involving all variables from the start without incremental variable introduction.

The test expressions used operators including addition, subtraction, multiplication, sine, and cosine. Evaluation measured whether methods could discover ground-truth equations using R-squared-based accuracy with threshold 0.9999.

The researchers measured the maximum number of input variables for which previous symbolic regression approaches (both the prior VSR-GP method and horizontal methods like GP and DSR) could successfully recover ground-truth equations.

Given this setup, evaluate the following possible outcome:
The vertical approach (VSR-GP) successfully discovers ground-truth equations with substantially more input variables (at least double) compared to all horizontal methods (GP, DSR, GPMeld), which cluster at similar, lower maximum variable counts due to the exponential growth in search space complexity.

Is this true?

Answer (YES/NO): NO